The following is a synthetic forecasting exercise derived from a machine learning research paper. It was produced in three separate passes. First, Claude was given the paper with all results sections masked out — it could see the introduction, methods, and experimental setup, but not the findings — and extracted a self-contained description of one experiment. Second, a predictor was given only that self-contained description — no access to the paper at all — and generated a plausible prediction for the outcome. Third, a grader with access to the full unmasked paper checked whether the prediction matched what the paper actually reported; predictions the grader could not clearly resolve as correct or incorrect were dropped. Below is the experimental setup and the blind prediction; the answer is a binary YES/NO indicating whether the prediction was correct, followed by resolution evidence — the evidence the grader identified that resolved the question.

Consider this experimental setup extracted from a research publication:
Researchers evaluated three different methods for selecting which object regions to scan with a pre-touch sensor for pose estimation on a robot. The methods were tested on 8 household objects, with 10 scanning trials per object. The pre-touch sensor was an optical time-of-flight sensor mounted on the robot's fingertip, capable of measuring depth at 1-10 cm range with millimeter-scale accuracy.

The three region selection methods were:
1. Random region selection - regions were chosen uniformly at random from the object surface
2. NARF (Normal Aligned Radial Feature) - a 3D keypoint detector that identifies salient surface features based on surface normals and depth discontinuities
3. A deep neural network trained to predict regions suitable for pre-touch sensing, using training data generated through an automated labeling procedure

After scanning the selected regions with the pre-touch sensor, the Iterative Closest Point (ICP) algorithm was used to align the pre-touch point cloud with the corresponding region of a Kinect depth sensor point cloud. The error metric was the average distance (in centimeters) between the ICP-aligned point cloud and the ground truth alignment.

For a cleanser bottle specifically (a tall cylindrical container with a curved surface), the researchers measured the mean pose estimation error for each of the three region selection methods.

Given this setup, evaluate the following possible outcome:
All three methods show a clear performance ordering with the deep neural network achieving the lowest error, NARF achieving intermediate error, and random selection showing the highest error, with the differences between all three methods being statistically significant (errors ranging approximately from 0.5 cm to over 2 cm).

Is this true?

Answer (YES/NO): NO